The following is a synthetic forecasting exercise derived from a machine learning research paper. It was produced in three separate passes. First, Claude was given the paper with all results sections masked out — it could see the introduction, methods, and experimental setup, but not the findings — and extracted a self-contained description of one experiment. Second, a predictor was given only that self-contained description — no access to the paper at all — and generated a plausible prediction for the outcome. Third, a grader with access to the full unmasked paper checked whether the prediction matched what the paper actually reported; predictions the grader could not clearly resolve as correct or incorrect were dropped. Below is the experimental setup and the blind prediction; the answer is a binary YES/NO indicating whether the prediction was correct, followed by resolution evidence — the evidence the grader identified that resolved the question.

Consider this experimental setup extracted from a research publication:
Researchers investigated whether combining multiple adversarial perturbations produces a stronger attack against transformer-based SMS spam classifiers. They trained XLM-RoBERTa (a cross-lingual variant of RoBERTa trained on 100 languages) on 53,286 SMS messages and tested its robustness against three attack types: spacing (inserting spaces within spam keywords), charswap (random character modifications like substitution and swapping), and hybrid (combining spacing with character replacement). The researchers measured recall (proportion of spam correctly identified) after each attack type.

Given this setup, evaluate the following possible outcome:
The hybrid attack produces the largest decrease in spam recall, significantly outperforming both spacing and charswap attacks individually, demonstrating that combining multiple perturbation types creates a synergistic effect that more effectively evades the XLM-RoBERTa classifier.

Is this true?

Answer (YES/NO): NO